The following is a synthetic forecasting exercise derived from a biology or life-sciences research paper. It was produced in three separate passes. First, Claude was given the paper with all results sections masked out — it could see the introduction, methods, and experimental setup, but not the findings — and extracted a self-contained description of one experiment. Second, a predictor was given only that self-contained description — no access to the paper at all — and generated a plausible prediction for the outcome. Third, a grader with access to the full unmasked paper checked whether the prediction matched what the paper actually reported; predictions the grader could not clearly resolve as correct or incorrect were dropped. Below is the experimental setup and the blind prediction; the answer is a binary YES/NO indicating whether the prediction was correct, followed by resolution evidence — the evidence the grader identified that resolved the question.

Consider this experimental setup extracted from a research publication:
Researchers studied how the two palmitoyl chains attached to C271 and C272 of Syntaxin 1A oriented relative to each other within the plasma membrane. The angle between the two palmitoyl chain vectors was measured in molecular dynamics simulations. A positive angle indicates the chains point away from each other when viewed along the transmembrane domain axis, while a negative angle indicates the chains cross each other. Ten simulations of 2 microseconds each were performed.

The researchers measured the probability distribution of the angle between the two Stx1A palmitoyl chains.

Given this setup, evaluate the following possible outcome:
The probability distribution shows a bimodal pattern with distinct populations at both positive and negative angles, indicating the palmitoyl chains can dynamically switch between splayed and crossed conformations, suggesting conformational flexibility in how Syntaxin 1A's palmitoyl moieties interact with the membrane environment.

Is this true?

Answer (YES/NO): YES